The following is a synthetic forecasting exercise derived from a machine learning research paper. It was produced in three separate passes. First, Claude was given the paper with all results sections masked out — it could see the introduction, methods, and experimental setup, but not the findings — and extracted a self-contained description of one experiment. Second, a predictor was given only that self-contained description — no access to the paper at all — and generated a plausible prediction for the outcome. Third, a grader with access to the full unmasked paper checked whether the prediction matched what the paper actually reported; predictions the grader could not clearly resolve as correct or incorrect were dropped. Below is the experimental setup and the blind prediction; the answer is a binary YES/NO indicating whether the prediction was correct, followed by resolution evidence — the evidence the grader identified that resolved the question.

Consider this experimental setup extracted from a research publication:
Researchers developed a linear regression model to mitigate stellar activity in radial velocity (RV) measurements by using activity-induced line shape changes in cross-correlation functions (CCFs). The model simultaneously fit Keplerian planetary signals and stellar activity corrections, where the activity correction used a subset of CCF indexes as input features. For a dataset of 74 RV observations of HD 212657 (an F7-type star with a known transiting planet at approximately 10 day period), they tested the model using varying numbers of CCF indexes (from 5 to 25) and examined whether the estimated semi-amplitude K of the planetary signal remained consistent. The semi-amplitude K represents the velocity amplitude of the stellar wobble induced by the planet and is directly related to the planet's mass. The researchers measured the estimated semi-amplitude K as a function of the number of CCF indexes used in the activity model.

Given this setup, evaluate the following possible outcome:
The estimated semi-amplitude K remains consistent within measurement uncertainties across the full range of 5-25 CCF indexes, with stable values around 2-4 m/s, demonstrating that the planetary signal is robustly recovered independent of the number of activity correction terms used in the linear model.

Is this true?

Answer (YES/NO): YES